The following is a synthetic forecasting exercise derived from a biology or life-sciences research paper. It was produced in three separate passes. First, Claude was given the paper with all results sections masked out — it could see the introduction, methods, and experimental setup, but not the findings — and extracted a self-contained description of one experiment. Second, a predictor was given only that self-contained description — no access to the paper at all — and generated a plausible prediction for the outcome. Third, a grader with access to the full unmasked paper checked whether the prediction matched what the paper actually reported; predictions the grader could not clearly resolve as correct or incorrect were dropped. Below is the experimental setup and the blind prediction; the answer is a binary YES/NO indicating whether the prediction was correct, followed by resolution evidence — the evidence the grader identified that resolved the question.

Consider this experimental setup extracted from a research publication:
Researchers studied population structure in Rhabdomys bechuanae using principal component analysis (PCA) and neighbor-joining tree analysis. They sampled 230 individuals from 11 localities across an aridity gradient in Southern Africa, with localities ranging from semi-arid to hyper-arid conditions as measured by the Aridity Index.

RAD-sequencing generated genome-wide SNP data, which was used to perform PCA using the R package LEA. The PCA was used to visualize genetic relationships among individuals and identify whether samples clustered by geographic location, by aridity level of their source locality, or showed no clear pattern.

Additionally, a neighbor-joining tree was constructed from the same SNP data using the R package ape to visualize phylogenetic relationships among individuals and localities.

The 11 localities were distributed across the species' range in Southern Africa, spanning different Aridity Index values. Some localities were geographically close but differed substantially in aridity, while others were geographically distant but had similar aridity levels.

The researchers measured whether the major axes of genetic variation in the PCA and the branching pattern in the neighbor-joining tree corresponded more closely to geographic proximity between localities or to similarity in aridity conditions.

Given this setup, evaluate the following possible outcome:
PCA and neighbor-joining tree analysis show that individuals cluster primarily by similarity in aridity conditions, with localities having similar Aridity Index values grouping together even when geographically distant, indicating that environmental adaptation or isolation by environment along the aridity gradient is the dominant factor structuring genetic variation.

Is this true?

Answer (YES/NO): NO